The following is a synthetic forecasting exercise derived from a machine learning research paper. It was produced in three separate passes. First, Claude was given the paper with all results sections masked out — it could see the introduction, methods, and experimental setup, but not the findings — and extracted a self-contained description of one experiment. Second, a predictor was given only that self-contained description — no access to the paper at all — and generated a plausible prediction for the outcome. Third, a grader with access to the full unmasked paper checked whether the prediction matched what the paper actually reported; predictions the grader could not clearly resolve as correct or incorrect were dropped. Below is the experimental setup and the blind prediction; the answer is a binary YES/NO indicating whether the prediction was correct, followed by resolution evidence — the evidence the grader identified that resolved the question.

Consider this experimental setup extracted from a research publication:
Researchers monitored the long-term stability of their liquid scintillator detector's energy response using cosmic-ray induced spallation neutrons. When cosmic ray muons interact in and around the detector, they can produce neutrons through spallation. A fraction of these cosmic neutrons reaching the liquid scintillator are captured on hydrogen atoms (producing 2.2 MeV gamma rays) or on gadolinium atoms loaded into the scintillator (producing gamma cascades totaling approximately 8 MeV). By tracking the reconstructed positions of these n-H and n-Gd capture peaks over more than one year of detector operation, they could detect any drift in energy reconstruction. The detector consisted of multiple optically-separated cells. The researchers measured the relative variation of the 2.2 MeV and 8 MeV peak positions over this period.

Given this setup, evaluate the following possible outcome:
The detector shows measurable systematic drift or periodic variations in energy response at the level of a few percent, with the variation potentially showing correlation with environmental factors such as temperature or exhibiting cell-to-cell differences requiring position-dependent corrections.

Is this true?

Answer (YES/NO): NO